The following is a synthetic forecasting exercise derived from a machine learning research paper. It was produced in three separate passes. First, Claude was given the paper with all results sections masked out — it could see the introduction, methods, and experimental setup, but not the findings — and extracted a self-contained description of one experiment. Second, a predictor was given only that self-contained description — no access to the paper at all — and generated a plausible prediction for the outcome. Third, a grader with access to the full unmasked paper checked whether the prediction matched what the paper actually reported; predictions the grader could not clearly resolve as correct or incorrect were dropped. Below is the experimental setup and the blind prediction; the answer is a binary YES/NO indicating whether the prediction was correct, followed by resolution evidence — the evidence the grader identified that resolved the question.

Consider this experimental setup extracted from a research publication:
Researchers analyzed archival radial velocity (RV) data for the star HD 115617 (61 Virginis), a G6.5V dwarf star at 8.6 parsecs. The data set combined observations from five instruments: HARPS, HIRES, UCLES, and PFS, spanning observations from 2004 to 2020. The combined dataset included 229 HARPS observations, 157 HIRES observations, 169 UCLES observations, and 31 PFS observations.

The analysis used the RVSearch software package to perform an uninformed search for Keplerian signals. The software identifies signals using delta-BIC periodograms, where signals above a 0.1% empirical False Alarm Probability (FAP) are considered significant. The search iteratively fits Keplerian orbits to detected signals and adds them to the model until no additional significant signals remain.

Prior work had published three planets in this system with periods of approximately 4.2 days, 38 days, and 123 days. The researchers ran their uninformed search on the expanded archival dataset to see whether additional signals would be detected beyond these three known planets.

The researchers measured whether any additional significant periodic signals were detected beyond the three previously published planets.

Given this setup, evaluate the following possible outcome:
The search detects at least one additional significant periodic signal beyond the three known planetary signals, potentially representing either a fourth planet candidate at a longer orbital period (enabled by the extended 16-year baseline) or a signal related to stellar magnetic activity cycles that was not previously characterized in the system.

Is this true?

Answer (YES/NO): YES